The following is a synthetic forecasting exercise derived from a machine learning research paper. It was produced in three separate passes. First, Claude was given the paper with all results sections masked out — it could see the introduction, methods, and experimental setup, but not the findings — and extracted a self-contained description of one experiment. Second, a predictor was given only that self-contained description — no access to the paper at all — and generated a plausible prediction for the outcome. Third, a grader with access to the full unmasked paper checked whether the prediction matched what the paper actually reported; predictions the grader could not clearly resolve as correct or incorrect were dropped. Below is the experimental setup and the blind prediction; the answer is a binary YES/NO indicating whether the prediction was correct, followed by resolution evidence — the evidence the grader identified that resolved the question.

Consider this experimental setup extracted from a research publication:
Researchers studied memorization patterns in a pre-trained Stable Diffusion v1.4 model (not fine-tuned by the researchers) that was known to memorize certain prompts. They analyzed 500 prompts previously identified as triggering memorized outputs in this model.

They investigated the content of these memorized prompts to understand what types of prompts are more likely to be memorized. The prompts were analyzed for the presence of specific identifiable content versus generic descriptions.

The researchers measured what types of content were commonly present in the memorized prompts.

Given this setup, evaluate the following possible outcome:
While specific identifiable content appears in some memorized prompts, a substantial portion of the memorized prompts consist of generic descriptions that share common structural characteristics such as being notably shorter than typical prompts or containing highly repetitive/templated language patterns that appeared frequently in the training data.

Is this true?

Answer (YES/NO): NO